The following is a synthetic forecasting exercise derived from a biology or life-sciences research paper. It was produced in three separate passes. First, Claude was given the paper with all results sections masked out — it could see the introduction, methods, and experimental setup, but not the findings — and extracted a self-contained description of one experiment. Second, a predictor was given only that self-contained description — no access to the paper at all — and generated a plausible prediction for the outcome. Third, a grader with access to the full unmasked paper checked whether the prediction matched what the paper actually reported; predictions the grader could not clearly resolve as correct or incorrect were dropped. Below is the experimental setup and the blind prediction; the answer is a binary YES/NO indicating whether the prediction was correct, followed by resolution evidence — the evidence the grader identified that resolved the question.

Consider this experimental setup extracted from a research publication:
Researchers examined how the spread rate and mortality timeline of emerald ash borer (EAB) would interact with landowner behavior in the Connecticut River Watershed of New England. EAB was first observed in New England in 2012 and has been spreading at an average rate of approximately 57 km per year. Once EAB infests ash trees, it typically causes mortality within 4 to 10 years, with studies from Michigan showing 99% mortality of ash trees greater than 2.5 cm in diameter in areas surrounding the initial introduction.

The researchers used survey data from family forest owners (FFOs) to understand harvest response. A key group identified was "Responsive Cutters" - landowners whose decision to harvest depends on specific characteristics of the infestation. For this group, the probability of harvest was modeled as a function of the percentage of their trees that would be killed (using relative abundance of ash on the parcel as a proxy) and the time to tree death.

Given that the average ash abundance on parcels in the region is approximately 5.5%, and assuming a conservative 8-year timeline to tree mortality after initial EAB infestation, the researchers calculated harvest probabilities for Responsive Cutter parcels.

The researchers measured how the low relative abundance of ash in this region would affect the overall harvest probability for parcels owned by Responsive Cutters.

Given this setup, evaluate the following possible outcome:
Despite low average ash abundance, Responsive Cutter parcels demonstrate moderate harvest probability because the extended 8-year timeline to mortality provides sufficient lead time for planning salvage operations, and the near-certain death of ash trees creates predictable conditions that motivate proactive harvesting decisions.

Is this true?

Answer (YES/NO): NO